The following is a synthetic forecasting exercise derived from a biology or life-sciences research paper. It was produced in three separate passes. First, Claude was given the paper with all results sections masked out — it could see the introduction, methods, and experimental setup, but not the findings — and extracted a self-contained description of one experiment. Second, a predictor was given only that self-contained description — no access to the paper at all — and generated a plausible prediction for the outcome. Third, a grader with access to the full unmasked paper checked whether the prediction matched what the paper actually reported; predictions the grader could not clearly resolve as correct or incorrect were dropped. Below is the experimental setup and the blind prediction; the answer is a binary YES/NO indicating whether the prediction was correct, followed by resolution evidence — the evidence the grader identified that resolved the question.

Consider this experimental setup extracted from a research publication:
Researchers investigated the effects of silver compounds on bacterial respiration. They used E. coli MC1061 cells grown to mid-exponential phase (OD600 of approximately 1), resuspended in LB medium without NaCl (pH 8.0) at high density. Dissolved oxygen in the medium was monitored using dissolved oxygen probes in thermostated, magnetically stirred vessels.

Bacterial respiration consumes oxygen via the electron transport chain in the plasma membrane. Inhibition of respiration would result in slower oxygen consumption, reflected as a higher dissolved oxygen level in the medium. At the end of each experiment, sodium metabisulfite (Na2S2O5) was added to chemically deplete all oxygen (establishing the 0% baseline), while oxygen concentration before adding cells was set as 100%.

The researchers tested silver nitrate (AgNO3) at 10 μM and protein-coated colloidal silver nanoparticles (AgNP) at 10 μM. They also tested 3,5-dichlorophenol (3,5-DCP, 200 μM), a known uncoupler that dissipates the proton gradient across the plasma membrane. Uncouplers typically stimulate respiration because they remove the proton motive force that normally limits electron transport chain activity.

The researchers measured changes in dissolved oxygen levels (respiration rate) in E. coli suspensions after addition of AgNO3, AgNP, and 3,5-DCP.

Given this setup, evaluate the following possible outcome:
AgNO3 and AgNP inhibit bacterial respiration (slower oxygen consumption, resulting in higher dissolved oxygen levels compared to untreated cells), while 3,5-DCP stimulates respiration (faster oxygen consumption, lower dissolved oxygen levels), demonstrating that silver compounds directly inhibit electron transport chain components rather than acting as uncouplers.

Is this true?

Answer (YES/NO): NO